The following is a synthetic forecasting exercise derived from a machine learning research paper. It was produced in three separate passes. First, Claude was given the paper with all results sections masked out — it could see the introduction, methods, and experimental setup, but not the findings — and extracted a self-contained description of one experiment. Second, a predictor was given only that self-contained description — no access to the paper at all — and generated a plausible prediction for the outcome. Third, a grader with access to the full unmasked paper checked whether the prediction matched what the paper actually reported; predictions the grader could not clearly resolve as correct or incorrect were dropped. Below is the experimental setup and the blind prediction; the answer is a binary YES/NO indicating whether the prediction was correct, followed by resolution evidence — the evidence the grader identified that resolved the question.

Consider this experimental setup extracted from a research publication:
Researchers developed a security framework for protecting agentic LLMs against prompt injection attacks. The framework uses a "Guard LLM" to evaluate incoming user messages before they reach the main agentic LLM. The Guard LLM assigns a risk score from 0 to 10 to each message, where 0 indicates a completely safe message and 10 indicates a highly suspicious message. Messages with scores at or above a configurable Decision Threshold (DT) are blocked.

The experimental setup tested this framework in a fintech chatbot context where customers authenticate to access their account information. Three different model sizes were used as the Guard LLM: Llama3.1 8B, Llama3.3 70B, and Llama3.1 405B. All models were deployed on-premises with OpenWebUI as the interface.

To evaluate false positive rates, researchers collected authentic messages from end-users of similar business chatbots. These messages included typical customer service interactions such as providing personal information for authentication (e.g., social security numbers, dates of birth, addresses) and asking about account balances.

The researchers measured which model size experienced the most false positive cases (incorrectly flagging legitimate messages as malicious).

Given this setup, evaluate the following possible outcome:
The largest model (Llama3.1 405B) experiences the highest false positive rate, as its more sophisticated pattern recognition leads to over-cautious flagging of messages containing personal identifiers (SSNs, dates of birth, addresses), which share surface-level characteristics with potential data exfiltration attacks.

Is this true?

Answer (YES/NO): NO